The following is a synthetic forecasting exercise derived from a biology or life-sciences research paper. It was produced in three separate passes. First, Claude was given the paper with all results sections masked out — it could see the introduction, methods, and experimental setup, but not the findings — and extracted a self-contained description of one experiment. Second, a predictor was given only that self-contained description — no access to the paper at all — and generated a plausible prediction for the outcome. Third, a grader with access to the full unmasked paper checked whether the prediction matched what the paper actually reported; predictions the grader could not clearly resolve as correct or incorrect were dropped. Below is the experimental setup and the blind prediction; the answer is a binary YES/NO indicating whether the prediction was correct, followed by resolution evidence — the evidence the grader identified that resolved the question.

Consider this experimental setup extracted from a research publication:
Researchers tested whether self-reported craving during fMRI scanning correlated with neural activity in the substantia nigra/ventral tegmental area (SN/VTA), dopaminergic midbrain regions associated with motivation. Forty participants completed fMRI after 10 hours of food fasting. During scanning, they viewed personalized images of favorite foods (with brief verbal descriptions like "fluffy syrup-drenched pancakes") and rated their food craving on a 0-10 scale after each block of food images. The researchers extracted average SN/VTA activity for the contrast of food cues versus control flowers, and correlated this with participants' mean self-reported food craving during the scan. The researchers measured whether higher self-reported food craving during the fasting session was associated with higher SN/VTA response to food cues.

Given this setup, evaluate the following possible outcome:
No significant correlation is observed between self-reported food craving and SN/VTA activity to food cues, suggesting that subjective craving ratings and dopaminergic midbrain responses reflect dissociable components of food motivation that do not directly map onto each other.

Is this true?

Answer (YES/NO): NO